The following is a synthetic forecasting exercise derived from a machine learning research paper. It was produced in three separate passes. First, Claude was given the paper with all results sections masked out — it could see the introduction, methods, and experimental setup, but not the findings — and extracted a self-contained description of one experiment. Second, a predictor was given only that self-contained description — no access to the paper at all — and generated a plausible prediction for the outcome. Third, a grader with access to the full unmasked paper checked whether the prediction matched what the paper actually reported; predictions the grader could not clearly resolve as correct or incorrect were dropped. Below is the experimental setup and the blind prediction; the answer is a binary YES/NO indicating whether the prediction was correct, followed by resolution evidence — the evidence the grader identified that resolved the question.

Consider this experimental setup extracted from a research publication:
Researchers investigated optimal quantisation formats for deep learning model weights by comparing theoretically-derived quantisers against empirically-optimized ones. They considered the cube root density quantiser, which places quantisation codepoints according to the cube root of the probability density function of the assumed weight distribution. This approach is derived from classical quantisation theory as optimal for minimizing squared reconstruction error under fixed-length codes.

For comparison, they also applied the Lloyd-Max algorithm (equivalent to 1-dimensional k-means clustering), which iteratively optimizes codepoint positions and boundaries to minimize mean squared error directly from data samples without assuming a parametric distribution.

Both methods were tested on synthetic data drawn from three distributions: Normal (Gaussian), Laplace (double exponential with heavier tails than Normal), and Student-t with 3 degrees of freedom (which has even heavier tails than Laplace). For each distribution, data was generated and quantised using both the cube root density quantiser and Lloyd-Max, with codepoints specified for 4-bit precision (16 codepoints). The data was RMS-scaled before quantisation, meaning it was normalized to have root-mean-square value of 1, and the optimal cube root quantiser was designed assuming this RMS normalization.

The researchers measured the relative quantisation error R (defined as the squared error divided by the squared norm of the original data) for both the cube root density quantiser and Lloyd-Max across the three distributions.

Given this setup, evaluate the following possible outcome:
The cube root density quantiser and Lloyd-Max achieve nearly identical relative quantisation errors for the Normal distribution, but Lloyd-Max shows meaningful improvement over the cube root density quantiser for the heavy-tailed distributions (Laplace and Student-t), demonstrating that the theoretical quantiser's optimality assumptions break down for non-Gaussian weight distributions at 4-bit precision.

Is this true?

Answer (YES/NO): NO